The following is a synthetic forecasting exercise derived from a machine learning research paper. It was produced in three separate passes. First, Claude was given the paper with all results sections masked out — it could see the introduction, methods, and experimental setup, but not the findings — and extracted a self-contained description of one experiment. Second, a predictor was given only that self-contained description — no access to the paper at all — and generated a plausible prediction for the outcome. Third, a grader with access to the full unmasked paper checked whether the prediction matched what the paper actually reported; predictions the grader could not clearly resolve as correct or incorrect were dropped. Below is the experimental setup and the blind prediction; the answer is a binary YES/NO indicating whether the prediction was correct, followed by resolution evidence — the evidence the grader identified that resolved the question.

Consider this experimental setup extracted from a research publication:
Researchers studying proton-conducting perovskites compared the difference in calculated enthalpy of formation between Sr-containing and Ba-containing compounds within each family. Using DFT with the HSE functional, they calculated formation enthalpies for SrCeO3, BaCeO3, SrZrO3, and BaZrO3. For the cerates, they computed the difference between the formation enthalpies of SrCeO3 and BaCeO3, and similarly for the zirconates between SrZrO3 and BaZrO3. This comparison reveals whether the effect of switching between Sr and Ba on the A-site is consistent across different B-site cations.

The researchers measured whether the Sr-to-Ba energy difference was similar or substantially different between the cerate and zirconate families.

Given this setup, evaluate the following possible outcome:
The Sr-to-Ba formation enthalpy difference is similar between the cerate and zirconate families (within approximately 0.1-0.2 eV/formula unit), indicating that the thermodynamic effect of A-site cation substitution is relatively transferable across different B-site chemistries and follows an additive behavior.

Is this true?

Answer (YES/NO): YES